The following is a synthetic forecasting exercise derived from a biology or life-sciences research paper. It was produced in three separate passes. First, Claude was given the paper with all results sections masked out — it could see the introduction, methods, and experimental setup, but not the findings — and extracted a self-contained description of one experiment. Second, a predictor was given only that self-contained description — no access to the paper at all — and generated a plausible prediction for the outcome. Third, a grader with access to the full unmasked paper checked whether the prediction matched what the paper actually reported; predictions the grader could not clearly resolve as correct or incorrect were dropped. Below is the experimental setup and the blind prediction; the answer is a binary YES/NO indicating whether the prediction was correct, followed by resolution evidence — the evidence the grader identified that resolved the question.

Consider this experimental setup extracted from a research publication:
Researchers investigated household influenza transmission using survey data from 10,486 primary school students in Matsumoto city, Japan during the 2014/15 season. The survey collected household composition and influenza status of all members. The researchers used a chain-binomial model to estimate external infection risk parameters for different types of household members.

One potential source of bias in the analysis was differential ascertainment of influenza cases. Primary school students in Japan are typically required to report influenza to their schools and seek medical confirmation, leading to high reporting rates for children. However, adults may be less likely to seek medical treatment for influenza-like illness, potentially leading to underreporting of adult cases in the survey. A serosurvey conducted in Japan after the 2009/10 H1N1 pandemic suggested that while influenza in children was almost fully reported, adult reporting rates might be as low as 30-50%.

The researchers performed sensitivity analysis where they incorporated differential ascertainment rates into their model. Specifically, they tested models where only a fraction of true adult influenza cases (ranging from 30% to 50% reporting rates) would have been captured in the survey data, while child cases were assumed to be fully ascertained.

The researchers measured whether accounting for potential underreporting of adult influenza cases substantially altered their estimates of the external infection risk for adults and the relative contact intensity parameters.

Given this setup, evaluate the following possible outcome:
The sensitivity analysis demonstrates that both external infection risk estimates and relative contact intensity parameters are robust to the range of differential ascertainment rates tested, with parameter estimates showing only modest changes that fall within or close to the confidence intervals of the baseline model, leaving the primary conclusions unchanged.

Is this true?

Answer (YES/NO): YES